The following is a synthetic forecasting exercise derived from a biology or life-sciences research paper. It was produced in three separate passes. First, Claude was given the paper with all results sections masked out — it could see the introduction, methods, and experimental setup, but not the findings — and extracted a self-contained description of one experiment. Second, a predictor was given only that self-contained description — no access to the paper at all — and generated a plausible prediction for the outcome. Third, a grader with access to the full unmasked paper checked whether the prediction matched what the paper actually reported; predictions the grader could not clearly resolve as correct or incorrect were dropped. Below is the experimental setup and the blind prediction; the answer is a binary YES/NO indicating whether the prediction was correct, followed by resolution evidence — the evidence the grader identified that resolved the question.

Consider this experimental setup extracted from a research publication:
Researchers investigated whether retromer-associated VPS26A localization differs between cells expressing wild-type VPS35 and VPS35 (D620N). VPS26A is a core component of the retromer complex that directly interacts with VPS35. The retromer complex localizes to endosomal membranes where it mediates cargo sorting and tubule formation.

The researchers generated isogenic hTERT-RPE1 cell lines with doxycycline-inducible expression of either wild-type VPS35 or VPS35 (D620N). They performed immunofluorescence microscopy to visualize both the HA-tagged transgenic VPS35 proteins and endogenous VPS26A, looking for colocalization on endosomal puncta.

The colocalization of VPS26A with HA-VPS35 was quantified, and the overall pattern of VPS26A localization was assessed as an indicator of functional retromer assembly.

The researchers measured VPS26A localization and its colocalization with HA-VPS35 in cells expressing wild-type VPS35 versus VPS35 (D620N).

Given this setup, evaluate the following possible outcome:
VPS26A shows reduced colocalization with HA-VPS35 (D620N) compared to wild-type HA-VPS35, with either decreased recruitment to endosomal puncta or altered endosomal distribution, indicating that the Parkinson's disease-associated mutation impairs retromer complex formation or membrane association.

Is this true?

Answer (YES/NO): NO